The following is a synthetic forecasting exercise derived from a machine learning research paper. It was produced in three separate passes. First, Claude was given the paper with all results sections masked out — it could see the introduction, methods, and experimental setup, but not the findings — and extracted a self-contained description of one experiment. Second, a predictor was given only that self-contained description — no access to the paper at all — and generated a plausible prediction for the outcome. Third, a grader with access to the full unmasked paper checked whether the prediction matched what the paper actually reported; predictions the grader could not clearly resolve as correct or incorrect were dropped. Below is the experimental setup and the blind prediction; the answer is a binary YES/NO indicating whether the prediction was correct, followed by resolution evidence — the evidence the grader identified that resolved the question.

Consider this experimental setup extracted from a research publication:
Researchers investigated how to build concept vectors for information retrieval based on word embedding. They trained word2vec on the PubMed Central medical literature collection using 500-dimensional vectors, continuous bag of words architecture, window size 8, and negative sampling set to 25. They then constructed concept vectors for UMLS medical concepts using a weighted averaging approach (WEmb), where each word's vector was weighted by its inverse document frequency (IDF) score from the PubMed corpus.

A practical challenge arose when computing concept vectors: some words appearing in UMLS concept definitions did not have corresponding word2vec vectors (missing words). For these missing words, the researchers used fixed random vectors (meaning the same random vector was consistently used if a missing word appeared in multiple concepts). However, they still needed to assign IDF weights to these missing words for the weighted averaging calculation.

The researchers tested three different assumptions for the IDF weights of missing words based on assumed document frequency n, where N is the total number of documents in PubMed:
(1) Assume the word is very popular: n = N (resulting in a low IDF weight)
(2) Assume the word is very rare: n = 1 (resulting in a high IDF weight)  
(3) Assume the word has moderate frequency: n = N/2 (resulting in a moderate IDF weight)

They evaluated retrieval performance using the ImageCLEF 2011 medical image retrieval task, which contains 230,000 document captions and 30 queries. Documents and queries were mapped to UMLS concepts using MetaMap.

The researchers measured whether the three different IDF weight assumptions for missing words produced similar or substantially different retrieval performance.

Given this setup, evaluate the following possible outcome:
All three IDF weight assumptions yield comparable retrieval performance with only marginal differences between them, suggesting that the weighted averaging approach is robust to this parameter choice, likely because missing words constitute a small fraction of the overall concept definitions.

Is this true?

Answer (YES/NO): YES